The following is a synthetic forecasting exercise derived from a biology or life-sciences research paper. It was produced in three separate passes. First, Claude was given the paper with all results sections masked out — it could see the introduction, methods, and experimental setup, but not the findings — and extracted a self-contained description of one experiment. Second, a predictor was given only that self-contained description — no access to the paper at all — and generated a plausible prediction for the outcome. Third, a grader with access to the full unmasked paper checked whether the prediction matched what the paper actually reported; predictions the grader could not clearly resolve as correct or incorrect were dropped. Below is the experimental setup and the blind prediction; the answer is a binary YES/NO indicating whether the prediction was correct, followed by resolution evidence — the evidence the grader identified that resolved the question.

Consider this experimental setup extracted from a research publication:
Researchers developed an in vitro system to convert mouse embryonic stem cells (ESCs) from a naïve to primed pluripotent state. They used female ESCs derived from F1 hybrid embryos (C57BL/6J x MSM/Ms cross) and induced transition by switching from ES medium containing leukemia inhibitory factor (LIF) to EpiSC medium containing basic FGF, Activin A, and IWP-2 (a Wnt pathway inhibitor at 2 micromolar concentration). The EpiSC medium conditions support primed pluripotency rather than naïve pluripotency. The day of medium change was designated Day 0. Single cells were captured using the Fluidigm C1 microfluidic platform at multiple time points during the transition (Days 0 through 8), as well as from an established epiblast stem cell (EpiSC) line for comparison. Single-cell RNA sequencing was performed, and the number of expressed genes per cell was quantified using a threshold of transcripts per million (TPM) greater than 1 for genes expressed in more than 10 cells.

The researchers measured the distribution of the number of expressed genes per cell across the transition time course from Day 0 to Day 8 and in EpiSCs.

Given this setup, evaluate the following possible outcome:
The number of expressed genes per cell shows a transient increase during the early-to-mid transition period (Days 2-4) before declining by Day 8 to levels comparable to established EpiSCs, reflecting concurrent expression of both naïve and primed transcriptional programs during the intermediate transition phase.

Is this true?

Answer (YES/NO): NO